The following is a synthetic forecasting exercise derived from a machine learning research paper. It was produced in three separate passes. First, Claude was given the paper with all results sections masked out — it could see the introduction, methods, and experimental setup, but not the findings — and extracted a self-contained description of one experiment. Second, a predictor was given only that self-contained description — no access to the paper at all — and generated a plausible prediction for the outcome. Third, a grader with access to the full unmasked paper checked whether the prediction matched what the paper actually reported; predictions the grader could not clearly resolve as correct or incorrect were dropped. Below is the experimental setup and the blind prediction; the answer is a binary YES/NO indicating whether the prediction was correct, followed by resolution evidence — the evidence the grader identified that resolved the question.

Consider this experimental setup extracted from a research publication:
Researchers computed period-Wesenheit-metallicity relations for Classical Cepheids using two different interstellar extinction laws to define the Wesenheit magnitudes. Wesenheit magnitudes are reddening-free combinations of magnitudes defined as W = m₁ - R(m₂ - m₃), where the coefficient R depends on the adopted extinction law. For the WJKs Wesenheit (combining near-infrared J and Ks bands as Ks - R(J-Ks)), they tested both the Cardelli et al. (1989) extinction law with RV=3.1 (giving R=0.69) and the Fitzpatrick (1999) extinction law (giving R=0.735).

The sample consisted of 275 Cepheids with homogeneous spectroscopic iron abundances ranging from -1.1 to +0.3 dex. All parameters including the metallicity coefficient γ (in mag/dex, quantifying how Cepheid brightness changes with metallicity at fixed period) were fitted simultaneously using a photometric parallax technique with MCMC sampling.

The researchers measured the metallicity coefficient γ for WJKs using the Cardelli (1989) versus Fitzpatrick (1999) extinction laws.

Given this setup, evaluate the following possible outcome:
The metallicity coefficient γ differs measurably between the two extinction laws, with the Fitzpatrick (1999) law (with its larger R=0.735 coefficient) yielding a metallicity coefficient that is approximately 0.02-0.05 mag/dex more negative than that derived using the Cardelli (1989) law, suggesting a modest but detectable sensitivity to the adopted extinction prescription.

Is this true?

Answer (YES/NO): NO